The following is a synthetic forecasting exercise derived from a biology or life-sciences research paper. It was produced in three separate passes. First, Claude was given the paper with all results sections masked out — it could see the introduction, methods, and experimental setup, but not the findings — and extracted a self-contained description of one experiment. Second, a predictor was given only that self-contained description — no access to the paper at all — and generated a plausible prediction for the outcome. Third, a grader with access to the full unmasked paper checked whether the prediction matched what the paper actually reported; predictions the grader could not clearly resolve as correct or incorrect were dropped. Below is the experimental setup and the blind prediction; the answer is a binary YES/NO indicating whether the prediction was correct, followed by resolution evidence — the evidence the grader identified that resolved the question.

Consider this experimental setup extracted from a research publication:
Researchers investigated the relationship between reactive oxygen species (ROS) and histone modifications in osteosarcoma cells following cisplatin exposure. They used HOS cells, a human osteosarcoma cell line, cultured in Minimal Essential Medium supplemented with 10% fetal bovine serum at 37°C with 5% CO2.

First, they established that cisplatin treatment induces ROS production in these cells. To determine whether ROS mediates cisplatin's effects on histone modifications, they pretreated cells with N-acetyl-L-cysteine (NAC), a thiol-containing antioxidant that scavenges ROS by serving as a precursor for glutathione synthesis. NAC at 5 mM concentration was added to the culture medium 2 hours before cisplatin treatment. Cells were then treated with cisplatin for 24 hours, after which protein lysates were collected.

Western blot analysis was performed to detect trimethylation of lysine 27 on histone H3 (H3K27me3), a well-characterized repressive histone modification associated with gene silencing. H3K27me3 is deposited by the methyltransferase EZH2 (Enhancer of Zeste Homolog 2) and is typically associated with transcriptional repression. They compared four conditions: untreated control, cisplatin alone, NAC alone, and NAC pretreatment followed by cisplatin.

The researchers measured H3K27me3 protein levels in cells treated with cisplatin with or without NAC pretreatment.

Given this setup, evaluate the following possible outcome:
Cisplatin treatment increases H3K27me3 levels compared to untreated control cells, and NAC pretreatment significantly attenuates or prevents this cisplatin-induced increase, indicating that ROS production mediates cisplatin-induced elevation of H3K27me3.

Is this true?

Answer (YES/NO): YES